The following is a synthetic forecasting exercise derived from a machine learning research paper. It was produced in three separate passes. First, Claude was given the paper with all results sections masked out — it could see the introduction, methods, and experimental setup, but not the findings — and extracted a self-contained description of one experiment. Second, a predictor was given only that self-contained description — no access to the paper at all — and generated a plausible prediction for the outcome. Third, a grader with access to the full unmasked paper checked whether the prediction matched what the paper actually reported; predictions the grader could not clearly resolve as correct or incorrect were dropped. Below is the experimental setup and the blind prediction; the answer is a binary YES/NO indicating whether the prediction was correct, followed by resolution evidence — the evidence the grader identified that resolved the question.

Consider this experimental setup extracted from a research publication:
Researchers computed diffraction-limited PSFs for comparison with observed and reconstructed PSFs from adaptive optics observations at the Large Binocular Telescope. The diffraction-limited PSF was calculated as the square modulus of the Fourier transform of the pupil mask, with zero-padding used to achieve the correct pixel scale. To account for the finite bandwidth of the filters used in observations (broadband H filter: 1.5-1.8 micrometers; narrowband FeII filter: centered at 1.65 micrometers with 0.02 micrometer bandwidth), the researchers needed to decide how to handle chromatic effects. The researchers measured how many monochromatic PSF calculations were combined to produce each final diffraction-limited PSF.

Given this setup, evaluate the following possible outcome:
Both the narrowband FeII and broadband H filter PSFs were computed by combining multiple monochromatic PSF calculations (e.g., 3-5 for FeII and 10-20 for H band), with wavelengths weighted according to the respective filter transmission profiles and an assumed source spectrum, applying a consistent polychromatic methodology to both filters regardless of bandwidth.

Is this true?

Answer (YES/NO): NO